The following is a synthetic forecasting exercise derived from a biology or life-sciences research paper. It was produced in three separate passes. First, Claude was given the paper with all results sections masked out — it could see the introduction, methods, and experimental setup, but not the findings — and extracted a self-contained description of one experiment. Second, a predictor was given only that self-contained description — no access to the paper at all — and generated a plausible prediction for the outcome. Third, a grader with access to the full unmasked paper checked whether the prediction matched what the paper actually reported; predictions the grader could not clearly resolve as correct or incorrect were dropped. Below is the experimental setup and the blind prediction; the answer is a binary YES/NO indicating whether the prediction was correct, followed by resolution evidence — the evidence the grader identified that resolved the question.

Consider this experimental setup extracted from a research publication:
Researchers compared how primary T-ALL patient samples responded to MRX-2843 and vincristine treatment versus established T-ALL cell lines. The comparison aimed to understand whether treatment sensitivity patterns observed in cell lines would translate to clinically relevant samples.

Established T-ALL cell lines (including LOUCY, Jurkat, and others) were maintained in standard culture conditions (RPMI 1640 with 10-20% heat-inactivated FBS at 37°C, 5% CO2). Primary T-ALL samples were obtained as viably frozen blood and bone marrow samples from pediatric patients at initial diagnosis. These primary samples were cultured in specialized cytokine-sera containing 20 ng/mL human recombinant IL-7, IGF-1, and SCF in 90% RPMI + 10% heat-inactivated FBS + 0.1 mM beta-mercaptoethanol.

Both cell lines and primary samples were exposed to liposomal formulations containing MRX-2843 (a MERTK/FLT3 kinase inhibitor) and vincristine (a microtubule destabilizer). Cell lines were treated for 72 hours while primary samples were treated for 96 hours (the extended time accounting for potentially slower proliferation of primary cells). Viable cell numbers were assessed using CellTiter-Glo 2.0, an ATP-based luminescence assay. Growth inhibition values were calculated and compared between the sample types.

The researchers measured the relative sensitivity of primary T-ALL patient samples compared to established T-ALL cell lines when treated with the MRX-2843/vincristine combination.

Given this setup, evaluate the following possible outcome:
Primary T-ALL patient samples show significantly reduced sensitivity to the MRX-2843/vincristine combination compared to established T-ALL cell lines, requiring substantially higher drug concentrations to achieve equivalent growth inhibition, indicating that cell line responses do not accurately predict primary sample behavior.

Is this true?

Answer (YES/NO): NO